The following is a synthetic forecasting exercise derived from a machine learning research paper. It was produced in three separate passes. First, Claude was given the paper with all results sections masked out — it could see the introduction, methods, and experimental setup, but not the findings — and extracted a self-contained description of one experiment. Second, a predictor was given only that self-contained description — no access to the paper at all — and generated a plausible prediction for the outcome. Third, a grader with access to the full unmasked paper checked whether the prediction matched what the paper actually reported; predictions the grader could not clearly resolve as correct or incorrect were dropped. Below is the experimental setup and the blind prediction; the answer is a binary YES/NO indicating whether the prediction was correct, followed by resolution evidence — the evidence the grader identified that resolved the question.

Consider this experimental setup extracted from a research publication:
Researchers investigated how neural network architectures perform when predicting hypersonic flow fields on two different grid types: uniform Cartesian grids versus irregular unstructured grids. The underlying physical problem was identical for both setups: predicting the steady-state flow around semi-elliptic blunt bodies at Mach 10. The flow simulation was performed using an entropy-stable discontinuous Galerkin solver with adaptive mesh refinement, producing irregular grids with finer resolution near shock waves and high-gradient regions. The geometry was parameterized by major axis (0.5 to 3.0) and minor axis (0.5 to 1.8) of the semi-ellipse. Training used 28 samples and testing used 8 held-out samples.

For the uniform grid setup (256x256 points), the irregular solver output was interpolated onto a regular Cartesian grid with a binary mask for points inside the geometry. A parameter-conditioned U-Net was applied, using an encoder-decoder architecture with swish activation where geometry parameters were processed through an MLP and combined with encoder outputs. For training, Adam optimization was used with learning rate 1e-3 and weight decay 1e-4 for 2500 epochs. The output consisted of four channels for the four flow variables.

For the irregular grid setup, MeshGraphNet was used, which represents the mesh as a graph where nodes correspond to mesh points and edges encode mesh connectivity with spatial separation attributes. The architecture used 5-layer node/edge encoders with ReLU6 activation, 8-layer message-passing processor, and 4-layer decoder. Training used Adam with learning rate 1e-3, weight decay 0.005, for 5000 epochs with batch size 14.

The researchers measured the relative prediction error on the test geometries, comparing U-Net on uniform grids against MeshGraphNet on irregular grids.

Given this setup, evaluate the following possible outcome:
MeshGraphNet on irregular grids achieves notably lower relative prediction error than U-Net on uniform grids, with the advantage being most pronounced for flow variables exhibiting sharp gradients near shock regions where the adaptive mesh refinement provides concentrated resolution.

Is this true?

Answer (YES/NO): NO